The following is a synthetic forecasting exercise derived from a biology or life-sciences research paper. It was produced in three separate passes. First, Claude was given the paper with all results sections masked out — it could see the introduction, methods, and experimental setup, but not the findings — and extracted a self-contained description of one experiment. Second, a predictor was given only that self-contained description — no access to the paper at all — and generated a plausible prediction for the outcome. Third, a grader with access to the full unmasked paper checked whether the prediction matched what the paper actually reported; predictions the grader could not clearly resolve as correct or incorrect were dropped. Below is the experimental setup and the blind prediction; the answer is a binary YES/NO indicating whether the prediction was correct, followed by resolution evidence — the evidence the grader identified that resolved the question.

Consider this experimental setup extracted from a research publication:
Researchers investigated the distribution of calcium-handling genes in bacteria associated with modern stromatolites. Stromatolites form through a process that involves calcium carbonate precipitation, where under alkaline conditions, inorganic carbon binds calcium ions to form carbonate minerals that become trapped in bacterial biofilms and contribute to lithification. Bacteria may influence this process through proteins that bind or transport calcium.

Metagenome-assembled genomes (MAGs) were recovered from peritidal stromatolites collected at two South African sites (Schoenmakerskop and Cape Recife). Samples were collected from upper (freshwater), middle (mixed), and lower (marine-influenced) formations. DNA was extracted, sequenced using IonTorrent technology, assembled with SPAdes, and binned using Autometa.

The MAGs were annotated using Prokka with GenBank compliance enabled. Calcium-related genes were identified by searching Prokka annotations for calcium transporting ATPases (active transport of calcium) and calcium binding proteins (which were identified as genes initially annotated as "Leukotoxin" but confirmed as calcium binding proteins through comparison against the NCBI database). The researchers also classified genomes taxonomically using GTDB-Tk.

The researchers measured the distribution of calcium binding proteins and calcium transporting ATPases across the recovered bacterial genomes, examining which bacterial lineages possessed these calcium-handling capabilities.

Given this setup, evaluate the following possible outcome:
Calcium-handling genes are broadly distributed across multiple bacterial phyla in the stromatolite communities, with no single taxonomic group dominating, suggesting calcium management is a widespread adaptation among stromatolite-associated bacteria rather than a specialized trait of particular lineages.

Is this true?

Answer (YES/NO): NO